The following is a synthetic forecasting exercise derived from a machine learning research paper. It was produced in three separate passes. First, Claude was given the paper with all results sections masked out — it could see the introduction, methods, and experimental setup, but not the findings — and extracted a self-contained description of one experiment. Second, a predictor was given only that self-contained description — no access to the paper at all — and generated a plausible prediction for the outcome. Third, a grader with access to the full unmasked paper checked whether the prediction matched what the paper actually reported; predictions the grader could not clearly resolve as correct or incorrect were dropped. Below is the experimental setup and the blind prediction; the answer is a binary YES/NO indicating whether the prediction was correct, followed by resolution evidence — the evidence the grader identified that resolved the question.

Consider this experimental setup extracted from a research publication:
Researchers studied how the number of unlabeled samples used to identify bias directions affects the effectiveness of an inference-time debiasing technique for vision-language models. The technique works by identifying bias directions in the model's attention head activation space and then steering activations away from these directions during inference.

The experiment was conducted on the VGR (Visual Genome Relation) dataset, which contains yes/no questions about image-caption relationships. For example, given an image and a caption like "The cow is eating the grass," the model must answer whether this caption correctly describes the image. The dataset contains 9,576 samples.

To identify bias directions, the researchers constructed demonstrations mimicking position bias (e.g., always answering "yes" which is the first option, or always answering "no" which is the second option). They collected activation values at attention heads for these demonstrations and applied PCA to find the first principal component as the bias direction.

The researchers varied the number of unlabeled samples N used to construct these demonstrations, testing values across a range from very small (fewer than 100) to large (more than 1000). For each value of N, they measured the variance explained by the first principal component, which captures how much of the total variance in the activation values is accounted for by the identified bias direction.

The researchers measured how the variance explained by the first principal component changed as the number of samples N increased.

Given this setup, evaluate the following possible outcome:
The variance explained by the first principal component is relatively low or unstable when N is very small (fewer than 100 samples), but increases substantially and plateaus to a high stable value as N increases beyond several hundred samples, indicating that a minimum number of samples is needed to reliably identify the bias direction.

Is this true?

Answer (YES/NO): NO